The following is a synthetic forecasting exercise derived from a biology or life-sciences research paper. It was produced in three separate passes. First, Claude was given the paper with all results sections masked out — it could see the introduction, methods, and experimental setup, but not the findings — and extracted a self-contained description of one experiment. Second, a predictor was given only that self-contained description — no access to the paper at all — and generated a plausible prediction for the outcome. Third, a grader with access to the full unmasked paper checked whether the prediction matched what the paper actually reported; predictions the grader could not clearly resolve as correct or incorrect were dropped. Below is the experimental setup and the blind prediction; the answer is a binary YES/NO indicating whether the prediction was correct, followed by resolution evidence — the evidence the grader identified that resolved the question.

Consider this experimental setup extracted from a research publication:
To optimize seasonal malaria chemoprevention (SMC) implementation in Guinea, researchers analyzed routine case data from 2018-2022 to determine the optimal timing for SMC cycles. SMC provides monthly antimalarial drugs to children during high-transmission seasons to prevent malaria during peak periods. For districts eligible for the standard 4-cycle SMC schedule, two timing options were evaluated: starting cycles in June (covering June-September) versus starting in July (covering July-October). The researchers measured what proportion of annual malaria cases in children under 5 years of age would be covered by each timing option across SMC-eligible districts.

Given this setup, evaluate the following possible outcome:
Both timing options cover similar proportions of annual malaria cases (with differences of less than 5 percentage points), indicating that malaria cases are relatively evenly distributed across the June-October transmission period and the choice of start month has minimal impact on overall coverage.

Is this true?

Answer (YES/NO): NO